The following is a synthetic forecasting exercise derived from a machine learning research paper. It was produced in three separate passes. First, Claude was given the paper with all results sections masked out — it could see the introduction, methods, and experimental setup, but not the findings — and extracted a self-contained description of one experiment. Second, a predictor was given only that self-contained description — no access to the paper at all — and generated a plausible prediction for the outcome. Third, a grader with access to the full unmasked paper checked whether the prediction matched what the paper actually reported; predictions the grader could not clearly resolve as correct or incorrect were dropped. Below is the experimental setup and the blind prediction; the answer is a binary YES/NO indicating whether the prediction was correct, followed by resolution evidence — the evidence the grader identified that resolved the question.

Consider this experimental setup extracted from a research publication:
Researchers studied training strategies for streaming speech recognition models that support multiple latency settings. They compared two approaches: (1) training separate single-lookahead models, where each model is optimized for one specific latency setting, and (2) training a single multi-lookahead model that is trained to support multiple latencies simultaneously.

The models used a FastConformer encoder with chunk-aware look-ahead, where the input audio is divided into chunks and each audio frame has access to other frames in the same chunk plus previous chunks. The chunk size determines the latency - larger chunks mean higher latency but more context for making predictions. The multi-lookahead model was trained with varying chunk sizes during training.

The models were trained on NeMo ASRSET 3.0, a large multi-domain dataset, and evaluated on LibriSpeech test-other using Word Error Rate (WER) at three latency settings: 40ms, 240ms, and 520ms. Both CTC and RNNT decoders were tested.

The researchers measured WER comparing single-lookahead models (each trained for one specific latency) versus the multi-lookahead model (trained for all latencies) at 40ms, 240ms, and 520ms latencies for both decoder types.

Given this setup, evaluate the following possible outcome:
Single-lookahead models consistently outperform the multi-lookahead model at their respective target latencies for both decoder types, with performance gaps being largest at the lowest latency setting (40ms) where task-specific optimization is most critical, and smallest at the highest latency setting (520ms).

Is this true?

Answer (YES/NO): NO